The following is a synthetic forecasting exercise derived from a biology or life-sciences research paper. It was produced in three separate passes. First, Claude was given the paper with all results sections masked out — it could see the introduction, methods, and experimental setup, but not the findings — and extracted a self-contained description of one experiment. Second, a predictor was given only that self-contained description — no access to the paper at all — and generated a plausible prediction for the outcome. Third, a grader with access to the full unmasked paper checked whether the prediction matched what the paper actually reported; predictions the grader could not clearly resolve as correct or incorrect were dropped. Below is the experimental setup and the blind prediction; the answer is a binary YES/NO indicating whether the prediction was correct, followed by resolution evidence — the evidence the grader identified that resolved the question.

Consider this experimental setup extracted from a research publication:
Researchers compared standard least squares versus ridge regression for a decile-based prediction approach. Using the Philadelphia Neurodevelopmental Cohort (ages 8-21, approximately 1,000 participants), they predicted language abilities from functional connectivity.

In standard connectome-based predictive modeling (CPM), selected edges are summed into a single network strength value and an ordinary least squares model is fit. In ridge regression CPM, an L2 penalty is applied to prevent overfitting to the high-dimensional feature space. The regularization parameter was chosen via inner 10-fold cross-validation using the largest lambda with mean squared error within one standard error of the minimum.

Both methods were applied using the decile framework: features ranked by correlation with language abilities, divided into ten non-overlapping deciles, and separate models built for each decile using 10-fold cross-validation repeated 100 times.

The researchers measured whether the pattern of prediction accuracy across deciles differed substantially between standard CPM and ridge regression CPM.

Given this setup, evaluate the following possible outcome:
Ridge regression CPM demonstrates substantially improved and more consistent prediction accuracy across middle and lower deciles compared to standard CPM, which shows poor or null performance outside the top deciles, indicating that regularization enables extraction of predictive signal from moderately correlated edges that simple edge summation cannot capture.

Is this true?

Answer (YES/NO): NO